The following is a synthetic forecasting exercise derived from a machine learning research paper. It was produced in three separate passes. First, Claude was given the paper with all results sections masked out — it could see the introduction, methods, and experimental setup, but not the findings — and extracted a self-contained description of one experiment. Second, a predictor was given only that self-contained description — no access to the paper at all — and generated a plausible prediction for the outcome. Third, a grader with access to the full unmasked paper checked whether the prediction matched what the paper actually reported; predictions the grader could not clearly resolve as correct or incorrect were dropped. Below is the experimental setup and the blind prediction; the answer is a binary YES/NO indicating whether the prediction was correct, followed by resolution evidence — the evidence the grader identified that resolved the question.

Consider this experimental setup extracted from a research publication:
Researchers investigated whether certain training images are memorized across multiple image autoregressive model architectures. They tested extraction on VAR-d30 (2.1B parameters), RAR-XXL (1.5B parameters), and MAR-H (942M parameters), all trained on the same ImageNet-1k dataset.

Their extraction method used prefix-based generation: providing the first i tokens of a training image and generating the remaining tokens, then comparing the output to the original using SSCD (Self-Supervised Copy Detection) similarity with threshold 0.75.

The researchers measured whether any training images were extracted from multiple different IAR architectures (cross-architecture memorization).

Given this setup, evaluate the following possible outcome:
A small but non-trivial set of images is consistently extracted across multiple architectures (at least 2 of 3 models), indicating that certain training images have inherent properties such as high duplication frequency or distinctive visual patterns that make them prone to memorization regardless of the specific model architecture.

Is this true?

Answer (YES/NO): YES